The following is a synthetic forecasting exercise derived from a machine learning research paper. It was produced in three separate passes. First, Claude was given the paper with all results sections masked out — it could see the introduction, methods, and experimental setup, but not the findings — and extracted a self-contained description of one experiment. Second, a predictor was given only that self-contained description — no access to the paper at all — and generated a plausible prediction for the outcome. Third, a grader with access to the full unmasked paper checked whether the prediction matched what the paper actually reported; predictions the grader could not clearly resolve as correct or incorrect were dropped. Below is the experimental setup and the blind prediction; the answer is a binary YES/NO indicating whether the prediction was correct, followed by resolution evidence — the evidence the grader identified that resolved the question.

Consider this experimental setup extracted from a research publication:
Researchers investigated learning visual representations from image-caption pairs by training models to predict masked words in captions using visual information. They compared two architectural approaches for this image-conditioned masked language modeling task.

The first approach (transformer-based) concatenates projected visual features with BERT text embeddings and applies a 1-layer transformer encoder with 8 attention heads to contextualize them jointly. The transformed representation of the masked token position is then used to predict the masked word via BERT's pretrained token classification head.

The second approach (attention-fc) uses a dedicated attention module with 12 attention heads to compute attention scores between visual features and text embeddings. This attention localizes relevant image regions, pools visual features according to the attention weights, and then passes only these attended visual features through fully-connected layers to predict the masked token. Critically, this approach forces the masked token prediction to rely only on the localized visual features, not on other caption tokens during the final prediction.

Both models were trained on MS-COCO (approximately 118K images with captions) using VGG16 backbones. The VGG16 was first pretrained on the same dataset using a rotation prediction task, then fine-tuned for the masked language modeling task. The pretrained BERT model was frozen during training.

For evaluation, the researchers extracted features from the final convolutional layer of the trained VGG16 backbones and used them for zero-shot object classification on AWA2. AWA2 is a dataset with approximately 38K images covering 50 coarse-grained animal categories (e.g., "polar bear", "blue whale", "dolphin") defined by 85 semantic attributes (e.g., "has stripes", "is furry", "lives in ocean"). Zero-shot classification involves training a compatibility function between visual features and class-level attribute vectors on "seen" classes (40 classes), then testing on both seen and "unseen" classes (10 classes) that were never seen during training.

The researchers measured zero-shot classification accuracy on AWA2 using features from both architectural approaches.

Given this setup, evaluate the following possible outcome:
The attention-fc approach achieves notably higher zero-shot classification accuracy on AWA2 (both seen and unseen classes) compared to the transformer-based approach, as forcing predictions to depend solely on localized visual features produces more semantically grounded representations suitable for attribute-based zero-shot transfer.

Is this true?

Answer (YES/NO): NO